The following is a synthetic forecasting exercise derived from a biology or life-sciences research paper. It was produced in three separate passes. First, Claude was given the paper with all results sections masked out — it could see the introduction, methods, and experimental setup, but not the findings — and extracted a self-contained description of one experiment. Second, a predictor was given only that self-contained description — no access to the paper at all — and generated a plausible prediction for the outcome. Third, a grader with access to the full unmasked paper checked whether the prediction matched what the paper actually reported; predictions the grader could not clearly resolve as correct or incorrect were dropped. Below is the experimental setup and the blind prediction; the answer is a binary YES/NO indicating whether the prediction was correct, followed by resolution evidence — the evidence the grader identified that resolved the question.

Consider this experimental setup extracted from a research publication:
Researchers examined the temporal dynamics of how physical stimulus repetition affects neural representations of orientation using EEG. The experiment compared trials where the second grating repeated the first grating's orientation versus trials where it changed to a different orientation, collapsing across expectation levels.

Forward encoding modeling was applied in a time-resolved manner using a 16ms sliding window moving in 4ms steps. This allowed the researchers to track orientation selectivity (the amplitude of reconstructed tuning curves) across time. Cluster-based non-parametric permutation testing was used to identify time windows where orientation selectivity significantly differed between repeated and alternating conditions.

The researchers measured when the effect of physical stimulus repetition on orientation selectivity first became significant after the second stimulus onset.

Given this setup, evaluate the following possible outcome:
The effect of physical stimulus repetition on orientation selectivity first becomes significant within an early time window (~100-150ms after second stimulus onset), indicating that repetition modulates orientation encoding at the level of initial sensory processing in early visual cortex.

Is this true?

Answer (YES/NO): NO